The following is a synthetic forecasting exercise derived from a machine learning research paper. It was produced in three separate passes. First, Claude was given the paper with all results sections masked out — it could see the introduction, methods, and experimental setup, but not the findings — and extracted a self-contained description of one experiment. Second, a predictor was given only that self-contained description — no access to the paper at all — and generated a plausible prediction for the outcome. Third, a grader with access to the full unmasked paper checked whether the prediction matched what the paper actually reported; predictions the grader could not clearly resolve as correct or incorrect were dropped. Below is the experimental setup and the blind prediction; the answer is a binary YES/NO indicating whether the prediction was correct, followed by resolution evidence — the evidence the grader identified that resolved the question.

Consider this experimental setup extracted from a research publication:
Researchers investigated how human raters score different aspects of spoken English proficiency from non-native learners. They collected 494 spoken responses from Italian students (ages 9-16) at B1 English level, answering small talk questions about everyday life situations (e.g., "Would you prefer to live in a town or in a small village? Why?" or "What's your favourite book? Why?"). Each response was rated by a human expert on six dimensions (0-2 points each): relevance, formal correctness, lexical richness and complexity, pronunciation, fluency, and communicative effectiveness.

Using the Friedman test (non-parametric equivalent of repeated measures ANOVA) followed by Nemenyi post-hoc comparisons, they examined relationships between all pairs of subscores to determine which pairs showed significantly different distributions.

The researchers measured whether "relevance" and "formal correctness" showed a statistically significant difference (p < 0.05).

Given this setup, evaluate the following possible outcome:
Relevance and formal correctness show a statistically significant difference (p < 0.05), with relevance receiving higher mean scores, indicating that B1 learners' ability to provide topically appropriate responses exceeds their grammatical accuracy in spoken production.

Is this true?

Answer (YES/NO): NO